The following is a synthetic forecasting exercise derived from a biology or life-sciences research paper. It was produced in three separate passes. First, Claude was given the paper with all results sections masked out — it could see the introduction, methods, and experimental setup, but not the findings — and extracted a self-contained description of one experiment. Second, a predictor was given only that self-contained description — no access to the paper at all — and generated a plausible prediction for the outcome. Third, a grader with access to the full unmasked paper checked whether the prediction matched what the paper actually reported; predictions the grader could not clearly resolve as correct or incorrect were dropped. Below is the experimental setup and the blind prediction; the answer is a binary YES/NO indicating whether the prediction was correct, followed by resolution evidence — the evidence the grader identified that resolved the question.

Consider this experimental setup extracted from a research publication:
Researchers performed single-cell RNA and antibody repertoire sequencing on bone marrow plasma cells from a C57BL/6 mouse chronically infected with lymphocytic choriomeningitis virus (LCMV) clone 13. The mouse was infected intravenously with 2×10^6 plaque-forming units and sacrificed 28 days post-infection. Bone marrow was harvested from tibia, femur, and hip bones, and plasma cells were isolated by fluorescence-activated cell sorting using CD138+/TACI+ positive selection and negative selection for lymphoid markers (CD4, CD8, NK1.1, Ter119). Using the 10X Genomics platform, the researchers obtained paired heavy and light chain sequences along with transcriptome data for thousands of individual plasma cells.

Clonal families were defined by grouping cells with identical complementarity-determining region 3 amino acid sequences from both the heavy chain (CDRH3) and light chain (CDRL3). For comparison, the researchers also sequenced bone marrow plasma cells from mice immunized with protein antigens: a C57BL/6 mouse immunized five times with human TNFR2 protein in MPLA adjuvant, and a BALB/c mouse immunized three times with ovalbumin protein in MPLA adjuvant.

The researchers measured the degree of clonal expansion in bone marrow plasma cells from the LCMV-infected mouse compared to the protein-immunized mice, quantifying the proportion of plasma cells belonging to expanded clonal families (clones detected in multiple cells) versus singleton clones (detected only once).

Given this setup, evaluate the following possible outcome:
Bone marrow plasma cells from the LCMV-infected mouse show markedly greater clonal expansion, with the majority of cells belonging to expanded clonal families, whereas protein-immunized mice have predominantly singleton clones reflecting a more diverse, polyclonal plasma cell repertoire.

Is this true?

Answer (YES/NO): YES